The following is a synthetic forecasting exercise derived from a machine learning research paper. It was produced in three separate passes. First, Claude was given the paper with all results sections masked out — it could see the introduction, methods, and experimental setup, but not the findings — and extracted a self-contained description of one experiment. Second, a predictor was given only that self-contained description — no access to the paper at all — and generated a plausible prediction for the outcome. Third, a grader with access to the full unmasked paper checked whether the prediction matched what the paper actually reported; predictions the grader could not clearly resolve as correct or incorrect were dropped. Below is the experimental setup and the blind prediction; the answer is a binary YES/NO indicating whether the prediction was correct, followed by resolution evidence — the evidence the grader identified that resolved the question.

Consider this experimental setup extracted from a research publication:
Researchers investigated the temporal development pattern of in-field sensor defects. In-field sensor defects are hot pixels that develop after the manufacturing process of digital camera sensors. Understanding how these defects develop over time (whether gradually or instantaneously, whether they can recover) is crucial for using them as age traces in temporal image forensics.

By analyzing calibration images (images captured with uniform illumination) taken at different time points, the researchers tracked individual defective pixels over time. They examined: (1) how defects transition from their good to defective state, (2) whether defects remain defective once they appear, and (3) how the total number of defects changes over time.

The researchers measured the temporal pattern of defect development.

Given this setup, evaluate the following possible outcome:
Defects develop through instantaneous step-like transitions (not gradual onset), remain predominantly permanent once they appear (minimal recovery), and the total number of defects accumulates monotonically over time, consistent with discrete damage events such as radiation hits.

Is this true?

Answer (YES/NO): YES